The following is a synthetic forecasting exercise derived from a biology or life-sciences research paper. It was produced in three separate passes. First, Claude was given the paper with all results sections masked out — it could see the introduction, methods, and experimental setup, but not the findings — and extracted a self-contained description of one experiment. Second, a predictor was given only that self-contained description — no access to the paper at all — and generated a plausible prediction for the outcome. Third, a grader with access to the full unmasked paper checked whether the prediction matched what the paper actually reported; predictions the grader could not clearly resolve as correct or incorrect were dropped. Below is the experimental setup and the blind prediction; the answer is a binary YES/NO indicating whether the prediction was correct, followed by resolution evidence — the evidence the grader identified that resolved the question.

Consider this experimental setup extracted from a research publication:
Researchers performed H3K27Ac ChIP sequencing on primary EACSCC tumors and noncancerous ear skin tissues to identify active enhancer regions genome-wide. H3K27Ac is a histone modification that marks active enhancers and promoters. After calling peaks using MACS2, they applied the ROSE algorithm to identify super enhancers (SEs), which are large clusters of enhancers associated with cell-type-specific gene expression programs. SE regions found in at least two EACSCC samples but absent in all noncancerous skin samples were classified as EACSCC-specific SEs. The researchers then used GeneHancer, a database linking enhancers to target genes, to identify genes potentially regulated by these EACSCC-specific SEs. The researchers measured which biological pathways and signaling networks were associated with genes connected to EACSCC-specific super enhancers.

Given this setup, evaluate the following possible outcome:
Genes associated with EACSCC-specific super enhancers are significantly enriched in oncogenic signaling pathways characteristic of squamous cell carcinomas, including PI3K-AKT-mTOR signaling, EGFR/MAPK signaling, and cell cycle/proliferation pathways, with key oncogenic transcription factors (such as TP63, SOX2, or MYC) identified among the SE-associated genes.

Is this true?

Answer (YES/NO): NO